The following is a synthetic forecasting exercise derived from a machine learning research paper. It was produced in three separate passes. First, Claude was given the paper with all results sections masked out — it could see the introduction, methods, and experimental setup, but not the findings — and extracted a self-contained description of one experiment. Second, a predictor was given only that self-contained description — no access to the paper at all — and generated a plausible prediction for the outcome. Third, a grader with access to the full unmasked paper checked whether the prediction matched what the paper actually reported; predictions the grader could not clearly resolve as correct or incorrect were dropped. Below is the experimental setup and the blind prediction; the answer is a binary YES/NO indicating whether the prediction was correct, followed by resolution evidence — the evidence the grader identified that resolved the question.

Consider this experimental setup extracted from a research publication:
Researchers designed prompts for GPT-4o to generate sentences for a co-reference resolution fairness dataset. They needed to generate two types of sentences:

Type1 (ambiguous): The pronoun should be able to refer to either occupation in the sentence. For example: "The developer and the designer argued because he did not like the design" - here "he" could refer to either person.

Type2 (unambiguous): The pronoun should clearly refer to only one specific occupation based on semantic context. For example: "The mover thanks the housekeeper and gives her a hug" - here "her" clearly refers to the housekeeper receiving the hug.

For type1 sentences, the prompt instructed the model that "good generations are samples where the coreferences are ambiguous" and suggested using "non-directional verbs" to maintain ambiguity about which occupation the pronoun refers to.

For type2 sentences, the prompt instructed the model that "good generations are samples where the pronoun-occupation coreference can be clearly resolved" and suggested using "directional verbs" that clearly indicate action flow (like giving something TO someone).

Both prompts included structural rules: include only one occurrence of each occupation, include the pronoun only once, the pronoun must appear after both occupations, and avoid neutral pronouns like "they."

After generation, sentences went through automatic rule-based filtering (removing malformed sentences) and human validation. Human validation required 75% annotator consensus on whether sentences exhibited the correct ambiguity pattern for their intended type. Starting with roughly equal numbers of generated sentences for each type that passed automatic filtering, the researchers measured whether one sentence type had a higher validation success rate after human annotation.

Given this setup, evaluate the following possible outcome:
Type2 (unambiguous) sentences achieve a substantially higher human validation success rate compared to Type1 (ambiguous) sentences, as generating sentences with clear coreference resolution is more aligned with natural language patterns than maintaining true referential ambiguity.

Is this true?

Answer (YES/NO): YES